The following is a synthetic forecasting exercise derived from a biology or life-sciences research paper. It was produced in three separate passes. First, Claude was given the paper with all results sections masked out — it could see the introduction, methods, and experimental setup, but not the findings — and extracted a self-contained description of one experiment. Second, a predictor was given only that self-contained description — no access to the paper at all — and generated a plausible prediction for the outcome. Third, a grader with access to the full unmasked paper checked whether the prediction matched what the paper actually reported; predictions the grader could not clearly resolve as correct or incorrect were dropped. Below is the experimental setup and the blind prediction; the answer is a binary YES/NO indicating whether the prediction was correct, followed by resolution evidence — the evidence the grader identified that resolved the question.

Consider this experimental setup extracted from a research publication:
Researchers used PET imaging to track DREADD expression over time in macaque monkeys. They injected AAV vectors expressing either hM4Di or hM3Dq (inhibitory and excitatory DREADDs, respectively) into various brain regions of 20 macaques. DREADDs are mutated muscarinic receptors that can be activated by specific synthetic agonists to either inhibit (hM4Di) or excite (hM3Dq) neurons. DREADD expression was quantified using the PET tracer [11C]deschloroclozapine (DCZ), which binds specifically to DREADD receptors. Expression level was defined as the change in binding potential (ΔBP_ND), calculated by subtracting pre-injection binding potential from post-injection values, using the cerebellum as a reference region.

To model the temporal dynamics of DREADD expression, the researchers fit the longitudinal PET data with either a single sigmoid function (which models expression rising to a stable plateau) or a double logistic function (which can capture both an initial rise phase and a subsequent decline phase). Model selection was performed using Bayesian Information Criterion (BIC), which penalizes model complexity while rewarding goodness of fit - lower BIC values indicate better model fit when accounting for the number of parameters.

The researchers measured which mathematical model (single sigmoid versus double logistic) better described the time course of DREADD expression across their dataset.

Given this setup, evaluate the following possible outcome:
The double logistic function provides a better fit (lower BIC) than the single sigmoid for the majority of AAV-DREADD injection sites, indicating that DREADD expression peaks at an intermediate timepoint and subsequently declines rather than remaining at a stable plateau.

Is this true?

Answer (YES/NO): NO